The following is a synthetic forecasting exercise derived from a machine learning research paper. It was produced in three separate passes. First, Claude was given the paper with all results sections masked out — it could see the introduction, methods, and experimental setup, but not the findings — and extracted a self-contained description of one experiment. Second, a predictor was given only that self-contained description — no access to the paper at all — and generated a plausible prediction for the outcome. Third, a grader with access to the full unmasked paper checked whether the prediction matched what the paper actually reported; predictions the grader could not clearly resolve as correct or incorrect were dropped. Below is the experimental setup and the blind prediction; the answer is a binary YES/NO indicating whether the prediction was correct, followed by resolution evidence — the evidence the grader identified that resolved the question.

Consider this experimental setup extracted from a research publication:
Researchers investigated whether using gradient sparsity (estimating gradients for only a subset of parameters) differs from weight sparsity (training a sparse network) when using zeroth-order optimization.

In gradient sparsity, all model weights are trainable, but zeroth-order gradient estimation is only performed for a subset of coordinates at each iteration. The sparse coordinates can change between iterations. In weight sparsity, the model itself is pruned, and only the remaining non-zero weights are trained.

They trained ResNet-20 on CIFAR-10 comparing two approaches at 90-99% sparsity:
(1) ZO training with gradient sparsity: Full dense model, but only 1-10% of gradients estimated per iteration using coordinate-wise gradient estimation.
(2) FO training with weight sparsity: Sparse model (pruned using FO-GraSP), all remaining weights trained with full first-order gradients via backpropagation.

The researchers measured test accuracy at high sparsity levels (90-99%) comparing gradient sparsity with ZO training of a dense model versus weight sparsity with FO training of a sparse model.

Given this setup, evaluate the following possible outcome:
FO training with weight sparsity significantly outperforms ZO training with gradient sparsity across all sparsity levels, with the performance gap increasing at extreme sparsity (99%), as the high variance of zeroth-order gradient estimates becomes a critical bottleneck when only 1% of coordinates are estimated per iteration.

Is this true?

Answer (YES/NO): NO